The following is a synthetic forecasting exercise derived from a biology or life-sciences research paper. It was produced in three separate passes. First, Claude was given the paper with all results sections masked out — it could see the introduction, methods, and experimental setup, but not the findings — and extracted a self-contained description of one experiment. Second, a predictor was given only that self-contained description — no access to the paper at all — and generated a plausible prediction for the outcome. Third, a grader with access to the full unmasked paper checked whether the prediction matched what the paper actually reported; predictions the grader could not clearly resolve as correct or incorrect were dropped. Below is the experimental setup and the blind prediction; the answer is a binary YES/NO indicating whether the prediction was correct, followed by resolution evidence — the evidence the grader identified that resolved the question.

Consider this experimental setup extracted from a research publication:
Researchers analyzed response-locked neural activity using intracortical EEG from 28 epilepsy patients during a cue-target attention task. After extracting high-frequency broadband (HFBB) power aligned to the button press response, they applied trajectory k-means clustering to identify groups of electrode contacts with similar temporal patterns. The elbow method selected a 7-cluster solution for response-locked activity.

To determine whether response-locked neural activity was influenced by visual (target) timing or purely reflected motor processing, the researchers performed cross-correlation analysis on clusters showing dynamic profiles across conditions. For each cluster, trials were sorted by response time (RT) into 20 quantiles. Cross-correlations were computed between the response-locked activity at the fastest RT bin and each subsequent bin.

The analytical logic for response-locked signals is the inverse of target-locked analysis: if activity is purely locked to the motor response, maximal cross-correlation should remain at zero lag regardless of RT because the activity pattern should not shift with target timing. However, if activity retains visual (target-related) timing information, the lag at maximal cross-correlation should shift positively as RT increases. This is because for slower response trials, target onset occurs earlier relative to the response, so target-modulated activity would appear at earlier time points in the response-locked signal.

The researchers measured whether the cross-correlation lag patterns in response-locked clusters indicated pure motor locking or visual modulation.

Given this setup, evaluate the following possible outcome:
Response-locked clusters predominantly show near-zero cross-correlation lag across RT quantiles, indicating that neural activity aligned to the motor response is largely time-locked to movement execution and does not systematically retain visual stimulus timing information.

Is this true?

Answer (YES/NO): NO